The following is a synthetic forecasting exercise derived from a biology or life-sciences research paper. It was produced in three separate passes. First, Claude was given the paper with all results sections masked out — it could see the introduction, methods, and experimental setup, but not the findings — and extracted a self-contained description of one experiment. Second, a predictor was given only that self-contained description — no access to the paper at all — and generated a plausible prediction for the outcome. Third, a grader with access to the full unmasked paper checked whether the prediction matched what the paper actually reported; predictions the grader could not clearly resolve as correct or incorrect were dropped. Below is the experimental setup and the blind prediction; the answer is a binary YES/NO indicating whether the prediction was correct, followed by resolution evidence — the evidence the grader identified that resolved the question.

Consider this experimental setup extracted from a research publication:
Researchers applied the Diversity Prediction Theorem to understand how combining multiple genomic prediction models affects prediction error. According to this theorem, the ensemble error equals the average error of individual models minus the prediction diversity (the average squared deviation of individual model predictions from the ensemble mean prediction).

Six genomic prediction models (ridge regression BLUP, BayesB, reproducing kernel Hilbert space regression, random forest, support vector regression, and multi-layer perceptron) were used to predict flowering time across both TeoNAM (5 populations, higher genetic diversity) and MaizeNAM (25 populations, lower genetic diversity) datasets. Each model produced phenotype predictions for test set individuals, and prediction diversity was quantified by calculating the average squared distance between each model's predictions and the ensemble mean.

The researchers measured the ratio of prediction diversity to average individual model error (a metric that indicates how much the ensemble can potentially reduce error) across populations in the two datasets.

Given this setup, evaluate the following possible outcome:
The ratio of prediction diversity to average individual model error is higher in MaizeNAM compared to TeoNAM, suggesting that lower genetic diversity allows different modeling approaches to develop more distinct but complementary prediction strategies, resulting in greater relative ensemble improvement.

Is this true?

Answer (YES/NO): NO